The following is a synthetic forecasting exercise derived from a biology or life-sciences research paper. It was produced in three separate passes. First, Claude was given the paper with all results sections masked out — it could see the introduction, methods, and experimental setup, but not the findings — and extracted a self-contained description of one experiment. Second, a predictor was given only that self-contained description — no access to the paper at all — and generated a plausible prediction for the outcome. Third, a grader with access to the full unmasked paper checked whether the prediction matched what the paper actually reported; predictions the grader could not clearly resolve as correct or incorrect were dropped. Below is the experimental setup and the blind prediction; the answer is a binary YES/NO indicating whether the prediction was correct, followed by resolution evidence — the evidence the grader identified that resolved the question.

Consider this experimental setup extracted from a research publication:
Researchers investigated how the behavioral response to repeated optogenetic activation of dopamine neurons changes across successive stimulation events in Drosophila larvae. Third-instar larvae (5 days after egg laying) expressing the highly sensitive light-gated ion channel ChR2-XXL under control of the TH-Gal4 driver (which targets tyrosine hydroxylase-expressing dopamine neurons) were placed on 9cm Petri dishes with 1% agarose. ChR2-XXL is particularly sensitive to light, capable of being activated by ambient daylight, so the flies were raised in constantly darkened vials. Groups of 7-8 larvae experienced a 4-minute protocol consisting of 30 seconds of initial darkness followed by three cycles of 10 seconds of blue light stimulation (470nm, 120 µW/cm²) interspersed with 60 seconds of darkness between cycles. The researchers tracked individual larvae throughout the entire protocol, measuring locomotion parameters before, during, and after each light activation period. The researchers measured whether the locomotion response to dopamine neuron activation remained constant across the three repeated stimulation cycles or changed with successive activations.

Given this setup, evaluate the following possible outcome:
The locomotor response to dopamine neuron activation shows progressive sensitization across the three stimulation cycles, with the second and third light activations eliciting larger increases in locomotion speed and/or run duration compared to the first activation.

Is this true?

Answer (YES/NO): NO